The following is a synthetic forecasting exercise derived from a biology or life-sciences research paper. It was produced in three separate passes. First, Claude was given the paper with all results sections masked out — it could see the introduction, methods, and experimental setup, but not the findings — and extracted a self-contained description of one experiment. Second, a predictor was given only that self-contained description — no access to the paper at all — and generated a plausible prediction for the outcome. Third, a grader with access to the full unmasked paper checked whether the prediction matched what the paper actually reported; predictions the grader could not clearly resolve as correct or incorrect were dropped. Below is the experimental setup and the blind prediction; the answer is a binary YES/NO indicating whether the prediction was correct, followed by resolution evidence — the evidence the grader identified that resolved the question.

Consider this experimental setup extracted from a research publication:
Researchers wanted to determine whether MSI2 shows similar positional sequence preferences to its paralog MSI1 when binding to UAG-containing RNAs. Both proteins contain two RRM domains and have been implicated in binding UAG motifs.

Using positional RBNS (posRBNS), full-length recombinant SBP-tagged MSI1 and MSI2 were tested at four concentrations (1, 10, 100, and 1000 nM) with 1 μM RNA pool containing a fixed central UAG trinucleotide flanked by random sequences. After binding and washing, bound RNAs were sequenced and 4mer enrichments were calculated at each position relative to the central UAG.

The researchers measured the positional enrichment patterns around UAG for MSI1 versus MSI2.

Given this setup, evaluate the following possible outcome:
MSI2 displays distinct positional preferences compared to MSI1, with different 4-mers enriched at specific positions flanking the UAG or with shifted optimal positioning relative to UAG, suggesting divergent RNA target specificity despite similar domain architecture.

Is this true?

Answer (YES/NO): NO